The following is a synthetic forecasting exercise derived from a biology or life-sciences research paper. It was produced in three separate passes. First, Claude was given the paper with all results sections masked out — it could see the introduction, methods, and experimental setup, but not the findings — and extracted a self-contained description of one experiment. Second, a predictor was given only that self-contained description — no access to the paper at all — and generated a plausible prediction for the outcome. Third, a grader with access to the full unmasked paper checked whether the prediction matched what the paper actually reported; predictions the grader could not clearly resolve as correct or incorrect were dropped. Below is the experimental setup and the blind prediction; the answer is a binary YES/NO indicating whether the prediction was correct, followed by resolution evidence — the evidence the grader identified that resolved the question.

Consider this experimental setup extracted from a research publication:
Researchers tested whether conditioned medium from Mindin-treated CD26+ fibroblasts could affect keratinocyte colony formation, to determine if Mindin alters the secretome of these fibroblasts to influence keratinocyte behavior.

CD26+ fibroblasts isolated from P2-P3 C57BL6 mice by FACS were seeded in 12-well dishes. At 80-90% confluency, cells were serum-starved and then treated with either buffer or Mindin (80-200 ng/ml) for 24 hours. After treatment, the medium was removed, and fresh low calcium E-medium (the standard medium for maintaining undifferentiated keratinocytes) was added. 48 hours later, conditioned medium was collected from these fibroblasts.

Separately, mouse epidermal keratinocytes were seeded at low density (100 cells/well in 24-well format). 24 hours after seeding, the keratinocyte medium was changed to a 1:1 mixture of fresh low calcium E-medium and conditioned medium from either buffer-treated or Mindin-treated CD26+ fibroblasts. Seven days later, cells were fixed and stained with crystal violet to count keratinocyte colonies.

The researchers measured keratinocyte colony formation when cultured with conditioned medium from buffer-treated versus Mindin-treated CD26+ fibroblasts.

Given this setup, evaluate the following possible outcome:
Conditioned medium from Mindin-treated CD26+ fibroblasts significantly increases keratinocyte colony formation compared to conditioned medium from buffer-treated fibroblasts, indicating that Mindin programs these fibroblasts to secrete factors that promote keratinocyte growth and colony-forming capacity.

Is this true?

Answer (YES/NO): YES